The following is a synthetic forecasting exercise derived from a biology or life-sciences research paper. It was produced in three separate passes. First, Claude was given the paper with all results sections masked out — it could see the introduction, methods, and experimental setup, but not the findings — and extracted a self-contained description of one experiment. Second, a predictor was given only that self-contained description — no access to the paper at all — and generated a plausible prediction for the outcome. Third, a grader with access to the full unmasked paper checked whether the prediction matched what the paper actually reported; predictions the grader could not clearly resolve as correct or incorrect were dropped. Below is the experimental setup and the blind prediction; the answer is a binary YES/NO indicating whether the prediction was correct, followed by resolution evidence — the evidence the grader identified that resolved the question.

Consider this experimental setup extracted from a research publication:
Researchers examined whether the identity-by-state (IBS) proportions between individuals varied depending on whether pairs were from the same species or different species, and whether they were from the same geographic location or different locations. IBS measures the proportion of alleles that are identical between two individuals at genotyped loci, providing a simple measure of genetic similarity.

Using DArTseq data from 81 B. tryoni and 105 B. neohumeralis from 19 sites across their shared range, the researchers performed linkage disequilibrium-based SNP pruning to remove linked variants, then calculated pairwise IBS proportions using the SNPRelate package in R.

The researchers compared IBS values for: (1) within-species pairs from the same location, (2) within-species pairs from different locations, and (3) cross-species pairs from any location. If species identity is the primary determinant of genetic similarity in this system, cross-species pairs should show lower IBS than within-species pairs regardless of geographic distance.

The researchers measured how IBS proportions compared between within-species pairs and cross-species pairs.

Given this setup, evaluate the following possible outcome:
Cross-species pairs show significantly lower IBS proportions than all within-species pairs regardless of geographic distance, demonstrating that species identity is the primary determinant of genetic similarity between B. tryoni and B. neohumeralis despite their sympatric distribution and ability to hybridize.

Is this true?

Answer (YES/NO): YES